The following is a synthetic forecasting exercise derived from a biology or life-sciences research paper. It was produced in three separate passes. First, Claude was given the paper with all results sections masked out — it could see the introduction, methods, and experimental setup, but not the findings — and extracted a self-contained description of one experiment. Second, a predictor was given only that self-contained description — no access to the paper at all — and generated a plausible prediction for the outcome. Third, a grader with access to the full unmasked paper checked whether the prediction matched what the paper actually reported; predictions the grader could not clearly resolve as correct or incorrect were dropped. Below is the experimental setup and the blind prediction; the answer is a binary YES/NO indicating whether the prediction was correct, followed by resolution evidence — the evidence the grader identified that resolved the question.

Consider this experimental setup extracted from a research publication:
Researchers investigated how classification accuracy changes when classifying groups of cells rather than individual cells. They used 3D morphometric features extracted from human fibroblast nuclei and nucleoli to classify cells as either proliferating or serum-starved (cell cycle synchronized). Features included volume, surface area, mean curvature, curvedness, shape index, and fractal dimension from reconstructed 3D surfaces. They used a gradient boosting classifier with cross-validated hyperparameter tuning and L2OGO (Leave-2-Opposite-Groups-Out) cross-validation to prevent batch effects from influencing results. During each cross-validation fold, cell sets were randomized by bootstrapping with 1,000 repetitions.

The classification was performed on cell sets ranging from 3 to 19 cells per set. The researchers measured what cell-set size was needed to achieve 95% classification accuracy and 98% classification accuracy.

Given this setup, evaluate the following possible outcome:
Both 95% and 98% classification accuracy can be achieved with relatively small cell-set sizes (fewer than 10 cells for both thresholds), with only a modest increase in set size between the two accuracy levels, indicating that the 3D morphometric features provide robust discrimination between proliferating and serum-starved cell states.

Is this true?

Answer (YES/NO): NO